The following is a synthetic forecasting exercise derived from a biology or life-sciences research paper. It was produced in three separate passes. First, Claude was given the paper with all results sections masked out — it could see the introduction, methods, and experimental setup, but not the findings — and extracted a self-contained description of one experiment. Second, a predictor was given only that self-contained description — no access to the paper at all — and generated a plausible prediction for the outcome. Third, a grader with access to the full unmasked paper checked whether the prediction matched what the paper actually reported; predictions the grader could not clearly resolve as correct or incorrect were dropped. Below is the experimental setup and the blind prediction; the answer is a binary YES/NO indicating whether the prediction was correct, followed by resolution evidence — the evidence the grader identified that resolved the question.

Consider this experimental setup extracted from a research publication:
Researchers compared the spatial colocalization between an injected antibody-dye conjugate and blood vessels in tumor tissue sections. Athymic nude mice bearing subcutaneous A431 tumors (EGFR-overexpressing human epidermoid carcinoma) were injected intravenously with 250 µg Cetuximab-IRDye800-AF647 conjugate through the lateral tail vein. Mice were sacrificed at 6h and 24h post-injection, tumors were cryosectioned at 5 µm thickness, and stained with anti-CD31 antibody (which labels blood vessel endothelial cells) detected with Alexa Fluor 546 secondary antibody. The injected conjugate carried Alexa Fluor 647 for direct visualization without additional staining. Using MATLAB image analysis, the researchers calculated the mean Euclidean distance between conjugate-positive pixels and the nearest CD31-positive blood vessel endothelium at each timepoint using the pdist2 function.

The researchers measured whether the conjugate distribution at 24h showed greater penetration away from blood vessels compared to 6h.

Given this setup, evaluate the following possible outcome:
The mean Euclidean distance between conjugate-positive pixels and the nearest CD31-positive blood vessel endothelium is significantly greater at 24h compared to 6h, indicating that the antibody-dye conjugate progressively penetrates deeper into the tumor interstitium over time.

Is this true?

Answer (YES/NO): YES